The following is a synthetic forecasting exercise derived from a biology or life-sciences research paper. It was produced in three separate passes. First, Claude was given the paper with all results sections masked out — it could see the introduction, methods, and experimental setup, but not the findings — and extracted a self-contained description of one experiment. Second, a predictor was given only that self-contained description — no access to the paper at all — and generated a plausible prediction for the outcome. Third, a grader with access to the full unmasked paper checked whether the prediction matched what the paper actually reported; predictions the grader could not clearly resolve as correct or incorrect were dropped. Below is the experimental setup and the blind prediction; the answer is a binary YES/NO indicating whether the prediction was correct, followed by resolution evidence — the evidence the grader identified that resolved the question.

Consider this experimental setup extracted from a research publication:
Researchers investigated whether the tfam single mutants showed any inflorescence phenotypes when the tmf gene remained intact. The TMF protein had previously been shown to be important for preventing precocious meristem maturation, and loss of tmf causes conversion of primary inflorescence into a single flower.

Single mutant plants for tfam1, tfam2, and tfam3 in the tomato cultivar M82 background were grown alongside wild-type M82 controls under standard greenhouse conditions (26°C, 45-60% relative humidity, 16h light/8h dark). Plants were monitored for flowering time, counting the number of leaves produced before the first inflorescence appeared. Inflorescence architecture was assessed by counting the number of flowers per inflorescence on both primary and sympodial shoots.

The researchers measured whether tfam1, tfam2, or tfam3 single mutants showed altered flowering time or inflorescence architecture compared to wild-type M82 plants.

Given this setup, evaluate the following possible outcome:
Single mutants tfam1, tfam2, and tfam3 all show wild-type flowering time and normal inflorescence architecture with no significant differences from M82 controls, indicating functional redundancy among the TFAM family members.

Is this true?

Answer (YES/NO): NO